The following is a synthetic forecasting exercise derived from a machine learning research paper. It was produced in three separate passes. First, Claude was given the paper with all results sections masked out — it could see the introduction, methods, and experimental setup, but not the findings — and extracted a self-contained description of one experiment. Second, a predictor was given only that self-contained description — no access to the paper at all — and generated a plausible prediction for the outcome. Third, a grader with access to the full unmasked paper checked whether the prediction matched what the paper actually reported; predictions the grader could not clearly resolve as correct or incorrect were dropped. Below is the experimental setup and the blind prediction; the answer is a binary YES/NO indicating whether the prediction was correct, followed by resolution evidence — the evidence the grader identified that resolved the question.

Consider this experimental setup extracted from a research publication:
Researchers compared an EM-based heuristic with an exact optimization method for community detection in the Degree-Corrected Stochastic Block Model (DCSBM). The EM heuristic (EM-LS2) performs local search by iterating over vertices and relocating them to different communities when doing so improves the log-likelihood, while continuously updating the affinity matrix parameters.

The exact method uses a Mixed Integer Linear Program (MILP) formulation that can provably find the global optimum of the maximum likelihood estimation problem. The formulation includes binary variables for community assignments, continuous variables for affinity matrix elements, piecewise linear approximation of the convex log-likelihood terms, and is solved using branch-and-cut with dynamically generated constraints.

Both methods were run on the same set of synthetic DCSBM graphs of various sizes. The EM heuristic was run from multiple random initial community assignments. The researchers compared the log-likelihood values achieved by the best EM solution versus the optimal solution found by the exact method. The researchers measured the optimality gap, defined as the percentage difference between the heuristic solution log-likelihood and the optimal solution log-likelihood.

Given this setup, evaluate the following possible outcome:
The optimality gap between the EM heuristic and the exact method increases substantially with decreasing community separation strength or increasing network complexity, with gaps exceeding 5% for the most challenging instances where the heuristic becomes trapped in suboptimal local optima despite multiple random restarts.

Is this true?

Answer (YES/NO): NO